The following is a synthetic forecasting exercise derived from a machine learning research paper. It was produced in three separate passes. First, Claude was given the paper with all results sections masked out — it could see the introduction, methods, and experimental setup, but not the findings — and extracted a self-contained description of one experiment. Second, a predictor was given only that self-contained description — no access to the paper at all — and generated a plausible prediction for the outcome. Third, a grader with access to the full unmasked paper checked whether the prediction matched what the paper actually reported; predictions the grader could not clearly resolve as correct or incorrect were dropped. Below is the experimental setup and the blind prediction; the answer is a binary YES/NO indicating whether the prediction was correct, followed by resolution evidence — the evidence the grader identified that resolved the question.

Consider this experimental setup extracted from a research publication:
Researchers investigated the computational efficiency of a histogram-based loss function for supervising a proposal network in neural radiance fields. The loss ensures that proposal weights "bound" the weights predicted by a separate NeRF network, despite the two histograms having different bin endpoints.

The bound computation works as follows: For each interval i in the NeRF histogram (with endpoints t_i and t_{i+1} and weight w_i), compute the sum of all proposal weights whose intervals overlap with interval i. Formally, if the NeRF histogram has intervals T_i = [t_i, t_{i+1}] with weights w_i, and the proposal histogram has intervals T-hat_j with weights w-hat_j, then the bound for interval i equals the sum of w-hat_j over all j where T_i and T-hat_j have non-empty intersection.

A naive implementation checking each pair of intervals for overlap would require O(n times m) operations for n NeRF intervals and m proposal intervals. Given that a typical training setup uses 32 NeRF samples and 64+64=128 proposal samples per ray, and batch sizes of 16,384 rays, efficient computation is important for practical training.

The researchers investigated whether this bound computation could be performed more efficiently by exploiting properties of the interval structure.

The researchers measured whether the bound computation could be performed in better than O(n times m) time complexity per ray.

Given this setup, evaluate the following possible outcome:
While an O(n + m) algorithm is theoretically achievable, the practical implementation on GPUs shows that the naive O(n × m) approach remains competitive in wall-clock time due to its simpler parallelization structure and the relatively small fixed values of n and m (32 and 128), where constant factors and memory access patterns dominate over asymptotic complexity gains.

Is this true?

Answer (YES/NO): NO